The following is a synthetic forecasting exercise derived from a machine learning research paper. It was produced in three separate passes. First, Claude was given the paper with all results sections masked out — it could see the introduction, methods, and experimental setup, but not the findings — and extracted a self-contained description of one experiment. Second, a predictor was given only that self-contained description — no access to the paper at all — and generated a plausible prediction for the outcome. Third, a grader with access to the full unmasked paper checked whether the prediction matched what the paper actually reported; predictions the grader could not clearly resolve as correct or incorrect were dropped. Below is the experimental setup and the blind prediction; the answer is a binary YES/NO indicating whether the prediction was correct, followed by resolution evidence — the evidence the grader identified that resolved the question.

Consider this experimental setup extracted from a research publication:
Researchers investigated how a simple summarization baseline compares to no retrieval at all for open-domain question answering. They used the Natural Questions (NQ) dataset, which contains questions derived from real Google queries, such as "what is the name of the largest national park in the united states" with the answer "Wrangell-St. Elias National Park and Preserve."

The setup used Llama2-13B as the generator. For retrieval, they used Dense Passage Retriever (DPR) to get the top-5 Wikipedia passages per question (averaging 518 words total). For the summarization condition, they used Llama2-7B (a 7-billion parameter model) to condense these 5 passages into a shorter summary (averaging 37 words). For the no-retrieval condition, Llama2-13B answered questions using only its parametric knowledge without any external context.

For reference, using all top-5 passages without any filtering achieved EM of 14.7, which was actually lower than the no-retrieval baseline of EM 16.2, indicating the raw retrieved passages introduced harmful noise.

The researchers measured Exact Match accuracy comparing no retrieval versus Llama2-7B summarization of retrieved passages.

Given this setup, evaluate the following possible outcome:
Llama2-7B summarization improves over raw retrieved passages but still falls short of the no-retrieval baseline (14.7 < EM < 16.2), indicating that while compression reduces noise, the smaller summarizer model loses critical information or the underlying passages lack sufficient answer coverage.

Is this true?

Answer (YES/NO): NO